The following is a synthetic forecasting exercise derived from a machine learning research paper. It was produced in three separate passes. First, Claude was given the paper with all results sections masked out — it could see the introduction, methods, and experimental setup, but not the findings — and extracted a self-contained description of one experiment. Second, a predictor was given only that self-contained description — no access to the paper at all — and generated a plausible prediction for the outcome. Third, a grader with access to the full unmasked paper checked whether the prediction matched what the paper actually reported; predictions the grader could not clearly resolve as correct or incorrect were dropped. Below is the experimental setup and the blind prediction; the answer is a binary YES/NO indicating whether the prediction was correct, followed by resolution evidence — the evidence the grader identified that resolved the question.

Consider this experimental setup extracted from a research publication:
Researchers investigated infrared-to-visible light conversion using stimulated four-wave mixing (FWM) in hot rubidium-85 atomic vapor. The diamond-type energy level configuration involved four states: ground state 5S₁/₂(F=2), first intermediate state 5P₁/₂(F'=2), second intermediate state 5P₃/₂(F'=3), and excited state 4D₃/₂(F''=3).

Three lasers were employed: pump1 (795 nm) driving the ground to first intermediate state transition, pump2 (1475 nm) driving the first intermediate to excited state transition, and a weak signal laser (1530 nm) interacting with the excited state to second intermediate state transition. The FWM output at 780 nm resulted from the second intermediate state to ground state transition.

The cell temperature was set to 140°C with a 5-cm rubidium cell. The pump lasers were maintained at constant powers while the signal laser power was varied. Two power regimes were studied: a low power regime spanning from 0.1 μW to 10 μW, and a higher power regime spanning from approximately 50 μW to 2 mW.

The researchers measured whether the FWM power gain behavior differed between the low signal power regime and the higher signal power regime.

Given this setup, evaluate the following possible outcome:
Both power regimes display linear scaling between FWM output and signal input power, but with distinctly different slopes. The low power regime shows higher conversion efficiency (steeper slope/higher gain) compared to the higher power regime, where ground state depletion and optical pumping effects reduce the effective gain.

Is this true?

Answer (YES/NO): NO